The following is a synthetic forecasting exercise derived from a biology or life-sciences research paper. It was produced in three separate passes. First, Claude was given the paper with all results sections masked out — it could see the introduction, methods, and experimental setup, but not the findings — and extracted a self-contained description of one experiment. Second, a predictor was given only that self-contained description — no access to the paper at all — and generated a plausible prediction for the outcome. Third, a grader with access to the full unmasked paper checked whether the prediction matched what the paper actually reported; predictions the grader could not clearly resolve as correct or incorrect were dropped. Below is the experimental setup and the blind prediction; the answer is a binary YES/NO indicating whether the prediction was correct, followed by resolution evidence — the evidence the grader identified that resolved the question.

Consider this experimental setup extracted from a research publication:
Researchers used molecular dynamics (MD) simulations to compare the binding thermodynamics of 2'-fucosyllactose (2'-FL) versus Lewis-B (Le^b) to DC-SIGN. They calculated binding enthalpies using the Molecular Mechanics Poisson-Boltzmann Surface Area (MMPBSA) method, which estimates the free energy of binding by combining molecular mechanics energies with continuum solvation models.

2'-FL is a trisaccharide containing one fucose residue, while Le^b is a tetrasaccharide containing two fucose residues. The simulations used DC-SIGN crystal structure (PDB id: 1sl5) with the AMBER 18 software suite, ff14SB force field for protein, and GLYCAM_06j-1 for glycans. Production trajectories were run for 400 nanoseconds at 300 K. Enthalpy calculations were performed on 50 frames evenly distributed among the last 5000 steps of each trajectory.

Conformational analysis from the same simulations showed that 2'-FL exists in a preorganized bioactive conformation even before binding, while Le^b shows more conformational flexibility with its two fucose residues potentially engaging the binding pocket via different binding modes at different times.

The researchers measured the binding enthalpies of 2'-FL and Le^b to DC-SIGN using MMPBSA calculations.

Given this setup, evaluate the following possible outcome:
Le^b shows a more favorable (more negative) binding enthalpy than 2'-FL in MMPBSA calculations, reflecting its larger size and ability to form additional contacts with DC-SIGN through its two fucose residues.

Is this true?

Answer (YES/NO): NO